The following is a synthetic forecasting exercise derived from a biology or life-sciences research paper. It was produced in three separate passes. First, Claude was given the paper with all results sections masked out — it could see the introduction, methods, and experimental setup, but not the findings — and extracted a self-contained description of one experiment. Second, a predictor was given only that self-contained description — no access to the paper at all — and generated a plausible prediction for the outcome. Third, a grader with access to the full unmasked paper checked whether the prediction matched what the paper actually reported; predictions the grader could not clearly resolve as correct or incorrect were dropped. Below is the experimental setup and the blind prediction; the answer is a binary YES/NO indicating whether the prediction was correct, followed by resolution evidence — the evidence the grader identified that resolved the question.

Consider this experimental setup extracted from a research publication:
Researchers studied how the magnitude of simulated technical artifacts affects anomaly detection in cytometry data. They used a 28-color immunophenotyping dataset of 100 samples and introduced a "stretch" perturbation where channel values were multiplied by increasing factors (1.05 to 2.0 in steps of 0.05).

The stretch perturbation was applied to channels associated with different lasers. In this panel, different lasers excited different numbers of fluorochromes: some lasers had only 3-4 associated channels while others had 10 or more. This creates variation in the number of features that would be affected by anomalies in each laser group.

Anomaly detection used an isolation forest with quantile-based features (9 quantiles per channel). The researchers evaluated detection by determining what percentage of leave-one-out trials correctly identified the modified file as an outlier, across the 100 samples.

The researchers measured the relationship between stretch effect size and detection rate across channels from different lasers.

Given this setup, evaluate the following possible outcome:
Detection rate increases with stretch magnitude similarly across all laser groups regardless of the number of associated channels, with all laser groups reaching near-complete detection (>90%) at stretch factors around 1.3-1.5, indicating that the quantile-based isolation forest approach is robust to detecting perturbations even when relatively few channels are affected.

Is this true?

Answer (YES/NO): NO